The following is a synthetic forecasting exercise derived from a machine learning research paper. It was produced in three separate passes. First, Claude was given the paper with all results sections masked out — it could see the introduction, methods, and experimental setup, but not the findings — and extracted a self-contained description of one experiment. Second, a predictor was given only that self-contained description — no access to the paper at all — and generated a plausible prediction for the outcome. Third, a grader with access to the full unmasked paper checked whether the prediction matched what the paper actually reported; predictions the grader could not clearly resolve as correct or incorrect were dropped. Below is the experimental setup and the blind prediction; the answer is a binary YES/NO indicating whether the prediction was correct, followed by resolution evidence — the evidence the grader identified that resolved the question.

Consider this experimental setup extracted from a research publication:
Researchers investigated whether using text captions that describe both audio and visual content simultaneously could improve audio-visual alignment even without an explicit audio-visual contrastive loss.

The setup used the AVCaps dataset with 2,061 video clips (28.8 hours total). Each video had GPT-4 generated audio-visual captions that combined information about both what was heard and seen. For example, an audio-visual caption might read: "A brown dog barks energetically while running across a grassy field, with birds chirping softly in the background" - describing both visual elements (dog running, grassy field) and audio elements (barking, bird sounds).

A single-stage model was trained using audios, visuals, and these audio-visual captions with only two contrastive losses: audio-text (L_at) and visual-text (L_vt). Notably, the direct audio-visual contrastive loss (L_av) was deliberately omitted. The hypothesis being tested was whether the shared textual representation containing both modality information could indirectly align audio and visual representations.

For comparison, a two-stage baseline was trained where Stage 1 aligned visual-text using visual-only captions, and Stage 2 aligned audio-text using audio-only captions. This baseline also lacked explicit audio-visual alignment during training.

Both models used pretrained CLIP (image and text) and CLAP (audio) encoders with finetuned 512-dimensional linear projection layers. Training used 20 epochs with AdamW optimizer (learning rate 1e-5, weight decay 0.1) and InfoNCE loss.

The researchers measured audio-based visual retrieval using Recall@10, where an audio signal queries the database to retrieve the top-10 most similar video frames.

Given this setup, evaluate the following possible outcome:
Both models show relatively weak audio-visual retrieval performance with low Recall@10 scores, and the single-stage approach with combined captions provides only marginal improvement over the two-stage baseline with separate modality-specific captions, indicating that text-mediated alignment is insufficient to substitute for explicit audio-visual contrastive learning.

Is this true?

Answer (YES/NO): NO